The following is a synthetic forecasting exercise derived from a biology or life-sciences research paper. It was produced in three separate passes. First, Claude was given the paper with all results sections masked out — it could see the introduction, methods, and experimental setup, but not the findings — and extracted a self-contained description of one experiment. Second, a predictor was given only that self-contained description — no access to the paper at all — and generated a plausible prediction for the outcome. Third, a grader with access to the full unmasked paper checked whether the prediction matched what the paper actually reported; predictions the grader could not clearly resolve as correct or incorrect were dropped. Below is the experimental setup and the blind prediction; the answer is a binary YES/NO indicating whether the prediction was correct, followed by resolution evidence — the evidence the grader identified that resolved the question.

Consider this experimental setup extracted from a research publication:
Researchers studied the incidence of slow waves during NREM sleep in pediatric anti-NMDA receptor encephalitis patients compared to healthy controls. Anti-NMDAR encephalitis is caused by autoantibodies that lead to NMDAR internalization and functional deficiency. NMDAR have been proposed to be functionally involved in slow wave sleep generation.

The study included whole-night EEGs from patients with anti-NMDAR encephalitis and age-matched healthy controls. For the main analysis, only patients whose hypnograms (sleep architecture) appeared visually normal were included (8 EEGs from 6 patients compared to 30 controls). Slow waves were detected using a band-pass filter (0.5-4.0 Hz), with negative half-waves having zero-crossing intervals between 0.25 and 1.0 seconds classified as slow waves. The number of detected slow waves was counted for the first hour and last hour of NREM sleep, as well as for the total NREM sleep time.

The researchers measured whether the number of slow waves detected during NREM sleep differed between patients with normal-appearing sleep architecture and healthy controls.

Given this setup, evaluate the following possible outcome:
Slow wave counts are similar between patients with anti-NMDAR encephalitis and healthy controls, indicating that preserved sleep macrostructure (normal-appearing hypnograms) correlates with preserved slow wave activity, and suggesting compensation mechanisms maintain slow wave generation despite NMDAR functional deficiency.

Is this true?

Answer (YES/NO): YES